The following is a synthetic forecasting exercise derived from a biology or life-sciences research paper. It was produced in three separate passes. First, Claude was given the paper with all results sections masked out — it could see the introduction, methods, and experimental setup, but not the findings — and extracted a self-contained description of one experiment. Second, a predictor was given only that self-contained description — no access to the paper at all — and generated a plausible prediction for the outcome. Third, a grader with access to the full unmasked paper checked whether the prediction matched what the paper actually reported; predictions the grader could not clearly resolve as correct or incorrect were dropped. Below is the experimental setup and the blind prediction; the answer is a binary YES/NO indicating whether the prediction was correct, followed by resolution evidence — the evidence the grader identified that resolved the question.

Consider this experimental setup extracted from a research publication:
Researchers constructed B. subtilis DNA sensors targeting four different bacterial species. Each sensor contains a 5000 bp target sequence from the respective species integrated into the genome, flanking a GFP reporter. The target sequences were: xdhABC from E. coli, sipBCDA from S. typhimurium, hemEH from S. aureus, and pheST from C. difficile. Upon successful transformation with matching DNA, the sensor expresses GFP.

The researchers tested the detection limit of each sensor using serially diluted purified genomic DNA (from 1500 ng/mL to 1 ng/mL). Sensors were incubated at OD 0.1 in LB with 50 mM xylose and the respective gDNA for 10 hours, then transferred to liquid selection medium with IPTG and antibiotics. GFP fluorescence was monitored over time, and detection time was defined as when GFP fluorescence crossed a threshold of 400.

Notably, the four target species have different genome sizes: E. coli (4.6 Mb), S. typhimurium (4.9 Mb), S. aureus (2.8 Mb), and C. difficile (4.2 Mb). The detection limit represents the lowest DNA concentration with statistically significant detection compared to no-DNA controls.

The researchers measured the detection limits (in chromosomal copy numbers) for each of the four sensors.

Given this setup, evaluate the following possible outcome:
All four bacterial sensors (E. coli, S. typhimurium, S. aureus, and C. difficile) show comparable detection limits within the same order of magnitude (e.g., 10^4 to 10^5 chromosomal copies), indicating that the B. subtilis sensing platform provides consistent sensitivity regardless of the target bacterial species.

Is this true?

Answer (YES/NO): NO